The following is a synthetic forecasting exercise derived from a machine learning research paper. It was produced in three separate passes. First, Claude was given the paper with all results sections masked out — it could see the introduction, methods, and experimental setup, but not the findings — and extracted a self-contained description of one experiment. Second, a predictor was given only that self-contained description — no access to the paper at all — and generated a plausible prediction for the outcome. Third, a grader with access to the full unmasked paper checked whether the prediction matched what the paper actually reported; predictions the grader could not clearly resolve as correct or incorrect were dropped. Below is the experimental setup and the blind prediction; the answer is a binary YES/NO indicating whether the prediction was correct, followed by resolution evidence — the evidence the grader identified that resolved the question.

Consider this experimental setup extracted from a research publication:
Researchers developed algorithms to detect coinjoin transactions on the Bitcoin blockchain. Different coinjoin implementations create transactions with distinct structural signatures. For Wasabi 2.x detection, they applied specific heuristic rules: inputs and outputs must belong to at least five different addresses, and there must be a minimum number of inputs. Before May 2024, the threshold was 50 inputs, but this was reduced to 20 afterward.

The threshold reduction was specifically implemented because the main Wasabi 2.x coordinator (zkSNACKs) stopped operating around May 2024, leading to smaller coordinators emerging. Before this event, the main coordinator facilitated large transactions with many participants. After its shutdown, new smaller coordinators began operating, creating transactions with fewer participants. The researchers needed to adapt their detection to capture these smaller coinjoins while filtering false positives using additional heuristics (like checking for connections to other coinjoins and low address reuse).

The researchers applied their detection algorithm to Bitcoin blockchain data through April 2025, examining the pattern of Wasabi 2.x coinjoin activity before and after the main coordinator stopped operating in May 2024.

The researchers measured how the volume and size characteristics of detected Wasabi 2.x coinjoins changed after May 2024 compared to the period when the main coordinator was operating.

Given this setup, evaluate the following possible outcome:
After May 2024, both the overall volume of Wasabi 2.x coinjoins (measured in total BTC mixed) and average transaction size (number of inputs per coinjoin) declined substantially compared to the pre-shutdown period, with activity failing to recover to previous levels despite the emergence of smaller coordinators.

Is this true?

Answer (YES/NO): NO